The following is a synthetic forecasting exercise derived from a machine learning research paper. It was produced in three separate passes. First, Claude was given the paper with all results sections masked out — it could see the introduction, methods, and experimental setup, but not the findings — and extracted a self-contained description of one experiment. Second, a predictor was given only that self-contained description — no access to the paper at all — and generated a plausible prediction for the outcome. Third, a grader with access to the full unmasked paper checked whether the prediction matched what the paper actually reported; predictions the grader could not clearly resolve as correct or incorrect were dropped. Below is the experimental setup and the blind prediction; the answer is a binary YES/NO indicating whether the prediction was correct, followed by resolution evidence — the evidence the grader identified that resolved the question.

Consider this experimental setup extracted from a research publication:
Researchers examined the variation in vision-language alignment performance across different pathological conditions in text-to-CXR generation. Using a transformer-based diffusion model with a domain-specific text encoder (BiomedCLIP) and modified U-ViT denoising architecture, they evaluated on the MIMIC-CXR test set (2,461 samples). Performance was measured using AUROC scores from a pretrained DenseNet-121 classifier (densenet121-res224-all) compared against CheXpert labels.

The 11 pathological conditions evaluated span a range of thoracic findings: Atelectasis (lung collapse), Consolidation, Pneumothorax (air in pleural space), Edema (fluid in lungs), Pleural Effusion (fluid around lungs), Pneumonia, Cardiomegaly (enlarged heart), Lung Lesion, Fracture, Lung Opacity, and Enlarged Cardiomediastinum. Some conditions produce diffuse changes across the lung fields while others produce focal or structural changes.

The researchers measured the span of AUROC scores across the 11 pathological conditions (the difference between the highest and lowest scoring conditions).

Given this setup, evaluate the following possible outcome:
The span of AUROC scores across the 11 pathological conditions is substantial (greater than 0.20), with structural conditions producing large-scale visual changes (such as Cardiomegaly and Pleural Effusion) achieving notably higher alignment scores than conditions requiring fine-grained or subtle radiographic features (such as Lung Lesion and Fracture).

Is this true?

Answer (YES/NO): YES